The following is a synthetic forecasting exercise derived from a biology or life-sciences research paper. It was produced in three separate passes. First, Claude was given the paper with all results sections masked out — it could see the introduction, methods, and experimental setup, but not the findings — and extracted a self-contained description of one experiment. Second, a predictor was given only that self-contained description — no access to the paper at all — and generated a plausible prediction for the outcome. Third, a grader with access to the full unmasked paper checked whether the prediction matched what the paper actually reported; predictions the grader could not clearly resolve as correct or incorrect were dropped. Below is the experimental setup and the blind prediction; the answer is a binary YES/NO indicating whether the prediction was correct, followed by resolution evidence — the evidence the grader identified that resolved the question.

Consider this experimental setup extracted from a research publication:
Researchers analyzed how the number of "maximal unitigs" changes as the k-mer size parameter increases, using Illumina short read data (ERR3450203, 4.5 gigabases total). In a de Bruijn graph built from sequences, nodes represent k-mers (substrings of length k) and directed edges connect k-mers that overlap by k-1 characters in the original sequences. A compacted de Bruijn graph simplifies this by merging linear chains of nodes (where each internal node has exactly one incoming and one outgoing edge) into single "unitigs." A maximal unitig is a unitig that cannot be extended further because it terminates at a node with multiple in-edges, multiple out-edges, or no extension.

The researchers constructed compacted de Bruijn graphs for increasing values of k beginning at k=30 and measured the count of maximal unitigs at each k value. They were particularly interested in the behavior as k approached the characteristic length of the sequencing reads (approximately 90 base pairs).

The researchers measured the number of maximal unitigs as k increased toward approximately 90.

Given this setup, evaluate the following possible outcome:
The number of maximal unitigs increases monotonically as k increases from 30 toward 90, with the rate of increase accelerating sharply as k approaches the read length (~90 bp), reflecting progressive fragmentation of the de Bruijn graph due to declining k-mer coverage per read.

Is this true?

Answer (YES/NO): NO